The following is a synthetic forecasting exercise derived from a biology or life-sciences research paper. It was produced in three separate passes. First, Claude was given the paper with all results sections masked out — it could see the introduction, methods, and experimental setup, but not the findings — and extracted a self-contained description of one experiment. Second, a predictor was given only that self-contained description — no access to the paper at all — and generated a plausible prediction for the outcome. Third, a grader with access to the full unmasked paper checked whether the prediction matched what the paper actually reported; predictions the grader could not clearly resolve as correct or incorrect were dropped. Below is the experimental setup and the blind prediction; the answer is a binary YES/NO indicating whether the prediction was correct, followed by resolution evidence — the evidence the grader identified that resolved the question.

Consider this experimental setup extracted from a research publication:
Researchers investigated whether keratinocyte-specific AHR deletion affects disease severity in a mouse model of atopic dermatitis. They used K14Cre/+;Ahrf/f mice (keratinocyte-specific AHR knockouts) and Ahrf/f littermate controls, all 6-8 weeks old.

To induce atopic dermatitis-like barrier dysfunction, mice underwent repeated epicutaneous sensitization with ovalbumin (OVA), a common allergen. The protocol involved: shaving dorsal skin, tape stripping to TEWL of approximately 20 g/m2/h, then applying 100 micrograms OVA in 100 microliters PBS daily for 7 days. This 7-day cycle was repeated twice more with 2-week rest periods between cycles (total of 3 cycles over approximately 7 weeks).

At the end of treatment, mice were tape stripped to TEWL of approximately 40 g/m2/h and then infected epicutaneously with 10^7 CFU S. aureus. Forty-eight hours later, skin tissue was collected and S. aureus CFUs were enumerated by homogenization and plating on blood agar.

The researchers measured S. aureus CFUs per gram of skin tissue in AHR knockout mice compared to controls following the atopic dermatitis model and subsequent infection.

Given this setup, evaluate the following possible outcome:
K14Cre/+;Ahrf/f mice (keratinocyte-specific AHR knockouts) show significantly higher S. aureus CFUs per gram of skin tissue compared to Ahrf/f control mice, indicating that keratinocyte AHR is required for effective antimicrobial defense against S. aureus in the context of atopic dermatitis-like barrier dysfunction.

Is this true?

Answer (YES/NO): YES